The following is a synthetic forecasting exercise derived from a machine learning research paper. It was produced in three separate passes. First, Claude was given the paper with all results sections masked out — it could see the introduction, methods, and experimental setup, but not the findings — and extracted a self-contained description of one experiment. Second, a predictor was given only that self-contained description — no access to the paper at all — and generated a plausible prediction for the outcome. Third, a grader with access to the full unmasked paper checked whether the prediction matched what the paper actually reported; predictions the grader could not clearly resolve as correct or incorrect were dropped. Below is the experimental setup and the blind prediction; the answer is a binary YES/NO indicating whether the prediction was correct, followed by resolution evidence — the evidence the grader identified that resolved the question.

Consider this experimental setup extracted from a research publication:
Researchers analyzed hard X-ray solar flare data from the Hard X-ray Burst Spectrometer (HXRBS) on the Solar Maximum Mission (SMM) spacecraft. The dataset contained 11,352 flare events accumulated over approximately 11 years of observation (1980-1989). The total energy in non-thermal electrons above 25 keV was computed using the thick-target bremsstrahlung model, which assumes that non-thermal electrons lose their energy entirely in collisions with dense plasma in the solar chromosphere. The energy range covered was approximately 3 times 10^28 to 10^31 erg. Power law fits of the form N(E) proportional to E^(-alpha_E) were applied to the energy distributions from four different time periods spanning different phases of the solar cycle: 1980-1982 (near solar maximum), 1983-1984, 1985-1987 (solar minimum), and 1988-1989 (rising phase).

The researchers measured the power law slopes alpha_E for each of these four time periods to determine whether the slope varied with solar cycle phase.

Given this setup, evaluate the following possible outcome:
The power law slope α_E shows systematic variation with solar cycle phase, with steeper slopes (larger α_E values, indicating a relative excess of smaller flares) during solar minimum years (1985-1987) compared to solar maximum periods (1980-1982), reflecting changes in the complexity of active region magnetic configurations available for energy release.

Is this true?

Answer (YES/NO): NO